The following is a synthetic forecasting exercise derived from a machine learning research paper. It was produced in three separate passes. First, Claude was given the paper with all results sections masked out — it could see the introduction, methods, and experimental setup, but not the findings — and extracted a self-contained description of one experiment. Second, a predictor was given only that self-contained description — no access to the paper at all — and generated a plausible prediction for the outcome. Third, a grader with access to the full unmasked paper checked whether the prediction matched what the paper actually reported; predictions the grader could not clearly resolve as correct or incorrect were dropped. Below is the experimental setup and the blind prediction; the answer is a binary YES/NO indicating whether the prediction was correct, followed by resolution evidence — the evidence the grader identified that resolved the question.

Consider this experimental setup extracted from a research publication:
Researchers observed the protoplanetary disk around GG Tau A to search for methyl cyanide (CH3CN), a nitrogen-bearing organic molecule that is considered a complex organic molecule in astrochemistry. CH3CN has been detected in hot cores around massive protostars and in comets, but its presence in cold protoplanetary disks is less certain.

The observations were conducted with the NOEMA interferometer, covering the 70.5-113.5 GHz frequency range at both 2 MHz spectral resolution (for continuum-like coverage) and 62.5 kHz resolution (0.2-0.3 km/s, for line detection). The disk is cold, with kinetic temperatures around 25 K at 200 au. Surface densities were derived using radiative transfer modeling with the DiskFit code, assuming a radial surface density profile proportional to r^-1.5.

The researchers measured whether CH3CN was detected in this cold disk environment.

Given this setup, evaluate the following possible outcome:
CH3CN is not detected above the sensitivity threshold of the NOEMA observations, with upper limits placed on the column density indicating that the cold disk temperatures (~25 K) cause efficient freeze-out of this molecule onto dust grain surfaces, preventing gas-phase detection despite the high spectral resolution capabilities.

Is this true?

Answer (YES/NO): NO